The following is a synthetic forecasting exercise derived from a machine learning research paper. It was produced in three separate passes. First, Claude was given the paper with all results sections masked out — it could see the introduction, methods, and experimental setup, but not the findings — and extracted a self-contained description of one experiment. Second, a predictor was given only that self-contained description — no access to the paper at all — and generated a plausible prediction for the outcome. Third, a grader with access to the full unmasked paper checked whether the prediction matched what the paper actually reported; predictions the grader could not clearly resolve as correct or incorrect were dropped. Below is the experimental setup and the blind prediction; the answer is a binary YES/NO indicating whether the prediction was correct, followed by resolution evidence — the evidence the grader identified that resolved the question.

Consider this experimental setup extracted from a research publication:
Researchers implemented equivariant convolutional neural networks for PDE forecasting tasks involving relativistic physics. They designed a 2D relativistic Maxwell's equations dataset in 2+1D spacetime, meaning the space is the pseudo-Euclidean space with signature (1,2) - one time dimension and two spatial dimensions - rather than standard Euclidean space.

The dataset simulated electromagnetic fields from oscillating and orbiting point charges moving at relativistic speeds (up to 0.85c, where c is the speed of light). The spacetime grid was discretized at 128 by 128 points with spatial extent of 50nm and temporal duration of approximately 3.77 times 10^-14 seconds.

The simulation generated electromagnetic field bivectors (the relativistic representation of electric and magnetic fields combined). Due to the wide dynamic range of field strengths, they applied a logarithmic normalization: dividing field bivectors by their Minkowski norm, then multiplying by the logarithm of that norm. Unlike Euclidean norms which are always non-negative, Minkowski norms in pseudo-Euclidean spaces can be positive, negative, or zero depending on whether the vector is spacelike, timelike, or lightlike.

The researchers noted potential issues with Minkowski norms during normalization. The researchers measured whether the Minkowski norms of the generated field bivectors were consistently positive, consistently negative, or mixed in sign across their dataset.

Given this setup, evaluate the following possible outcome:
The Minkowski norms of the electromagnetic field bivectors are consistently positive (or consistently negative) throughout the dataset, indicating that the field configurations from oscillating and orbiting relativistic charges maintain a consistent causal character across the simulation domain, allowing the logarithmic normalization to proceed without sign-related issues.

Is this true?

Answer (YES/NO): YES